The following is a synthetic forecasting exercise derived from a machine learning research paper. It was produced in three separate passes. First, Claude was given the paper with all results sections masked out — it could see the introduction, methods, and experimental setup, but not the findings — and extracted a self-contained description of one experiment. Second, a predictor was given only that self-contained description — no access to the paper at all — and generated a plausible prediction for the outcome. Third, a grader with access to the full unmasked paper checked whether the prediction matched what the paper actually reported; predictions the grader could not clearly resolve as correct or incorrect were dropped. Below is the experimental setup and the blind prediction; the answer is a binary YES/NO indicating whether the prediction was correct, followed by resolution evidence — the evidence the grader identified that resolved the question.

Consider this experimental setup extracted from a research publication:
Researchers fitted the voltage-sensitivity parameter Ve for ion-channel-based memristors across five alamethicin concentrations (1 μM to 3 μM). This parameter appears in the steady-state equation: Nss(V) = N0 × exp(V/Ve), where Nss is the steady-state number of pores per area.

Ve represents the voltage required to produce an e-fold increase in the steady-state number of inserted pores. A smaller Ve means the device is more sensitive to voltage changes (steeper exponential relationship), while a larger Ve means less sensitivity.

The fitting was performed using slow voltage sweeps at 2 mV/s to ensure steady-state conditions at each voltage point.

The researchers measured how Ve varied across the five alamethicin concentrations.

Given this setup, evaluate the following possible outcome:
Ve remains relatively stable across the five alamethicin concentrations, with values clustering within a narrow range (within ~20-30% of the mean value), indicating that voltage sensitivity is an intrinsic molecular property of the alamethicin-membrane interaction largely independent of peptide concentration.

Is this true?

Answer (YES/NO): YES